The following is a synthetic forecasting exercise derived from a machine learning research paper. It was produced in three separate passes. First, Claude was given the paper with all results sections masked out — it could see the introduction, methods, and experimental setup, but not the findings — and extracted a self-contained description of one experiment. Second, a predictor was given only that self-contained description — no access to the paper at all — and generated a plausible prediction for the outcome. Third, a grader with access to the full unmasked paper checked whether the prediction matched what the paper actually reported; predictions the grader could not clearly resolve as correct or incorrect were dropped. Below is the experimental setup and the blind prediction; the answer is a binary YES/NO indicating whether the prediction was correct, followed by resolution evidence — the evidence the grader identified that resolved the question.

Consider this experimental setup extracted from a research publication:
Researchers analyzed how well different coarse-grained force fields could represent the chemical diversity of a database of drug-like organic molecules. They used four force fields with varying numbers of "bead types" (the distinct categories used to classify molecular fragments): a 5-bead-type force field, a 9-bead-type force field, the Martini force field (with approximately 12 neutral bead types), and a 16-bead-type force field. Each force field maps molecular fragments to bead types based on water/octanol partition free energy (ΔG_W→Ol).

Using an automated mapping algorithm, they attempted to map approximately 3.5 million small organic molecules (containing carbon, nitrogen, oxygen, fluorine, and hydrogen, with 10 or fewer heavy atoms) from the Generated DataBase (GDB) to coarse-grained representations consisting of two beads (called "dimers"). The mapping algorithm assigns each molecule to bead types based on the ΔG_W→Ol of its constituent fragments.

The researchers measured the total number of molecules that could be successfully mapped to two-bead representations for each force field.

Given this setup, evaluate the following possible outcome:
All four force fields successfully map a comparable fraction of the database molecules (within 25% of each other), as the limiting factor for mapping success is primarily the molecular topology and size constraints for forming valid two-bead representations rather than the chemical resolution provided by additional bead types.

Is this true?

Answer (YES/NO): NO